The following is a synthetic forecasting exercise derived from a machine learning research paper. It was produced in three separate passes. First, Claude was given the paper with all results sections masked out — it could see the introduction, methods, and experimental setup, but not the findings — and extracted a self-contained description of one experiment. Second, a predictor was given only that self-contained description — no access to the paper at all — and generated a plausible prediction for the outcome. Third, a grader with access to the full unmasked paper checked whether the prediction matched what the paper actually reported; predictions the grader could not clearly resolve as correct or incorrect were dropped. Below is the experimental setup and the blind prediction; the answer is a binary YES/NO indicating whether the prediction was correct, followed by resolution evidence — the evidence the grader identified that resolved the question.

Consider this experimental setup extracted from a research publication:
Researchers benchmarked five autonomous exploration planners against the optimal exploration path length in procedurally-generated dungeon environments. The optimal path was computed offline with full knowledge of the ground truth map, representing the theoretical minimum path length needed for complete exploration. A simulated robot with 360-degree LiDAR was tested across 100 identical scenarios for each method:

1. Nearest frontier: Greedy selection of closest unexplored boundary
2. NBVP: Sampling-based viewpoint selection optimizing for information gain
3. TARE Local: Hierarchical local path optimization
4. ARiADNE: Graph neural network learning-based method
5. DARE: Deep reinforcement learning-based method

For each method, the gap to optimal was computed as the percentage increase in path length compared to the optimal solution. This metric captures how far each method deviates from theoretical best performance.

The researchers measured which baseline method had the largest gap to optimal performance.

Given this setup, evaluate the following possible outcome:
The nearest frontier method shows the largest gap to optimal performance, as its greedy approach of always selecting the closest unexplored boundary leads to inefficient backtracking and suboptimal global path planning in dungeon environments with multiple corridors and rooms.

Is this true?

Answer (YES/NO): NO